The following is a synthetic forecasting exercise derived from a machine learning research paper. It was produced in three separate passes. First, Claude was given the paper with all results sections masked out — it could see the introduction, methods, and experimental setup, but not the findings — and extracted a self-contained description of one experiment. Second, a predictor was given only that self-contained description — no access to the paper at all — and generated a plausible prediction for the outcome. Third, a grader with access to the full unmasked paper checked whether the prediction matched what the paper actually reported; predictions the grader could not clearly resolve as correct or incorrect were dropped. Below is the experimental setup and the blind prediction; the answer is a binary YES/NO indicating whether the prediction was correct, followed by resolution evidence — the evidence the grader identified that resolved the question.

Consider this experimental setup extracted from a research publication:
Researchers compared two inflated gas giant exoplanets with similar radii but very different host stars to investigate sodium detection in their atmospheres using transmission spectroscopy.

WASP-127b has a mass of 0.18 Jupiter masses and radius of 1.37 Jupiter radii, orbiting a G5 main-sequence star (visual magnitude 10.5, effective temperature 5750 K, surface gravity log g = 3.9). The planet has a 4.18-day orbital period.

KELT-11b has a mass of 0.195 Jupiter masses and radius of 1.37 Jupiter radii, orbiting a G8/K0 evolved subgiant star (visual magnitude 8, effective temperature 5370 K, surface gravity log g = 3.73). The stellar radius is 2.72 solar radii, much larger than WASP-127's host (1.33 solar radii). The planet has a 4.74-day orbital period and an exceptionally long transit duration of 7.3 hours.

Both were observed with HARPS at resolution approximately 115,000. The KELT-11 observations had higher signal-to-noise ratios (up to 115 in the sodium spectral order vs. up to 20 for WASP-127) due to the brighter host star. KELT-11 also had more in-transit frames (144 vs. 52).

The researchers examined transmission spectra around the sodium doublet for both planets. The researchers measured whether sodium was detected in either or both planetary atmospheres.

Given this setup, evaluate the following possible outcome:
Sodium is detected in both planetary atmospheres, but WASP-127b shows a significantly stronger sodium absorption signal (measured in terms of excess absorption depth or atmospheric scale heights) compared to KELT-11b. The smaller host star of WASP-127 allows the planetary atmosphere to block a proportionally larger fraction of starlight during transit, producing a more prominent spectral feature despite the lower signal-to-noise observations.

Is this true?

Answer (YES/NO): NO